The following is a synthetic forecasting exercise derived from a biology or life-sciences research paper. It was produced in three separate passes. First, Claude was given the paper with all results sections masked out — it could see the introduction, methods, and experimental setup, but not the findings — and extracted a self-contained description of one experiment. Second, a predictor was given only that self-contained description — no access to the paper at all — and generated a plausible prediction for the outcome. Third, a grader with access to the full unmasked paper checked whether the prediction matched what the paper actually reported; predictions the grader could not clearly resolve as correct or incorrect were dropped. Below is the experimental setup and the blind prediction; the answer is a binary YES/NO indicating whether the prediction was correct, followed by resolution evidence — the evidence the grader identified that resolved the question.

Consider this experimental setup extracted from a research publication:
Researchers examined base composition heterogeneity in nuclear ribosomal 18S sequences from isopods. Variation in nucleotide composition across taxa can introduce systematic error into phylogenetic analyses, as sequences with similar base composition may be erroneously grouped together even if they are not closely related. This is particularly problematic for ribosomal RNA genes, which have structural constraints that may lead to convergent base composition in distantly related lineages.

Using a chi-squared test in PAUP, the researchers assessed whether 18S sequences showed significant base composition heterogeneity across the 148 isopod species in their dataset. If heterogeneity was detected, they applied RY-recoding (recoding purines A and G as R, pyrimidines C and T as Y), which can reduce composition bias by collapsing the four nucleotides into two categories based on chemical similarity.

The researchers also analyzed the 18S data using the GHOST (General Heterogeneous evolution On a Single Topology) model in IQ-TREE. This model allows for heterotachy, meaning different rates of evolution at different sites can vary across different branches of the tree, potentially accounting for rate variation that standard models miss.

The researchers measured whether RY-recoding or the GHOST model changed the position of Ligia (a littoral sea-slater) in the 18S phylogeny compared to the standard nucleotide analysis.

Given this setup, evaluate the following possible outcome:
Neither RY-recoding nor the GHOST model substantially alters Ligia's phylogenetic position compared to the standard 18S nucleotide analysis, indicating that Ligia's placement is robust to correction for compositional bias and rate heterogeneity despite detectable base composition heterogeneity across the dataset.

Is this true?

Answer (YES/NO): YES